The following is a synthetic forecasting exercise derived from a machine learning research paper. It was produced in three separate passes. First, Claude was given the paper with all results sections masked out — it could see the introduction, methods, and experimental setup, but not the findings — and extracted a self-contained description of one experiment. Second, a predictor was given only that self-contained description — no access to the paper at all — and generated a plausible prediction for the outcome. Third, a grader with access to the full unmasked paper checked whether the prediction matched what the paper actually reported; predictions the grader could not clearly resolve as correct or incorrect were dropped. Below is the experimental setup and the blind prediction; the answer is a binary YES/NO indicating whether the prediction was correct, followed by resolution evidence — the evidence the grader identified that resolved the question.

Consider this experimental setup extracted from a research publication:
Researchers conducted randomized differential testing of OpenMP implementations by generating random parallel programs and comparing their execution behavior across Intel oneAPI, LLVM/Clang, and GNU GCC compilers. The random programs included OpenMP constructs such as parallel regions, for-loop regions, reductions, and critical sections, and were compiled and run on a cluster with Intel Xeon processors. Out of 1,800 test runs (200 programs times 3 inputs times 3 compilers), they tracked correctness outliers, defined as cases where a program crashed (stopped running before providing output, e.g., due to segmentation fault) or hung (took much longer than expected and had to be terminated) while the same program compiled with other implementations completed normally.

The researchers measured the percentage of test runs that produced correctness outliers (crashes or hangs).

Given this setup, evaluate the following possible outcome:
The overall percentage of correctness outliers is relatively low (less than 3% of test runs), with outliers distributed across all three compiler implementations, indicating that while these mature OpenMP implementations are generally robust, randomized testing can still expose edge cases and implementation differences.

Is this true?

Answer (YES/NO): NO